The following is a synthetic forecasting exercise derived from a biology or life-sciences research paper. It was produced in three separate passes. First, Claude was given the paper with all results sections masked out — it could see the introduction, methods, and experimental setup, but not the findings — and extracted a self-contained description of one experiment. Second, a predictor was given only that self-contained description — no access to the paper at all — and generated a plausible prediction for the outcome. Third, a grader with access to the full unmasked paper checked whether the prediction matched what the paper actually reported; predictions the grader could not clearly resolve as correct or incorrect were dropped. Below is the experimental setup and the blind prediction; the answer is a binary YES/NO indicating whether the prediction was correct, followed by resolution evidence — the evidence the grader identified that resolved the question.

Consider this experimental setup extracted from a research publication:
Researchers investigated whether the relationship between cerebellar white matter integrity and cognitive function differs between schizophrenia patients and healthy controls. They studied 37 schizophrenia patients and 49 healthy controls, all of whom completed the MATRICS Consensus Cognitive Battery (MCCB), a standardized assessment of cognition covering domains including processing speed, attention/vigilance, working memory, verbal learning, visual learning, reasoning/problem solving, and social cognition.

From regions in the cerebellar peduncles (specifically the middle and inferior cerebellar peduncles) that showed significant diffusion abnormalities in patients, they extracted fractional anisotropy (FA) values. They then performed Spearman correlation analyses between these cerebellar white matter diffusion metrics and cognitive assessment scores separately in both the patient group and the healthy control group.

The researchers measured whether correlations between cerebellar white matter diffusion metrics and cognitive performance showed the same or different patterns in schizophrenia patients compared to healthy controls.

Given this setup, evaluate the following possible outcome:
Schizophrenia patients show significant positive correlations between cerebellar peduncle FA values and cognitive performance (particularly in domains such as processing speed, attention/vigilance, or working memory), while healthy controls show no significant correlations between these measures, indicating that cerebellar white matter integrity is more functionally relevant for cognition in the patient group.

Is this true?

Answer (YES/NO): NO